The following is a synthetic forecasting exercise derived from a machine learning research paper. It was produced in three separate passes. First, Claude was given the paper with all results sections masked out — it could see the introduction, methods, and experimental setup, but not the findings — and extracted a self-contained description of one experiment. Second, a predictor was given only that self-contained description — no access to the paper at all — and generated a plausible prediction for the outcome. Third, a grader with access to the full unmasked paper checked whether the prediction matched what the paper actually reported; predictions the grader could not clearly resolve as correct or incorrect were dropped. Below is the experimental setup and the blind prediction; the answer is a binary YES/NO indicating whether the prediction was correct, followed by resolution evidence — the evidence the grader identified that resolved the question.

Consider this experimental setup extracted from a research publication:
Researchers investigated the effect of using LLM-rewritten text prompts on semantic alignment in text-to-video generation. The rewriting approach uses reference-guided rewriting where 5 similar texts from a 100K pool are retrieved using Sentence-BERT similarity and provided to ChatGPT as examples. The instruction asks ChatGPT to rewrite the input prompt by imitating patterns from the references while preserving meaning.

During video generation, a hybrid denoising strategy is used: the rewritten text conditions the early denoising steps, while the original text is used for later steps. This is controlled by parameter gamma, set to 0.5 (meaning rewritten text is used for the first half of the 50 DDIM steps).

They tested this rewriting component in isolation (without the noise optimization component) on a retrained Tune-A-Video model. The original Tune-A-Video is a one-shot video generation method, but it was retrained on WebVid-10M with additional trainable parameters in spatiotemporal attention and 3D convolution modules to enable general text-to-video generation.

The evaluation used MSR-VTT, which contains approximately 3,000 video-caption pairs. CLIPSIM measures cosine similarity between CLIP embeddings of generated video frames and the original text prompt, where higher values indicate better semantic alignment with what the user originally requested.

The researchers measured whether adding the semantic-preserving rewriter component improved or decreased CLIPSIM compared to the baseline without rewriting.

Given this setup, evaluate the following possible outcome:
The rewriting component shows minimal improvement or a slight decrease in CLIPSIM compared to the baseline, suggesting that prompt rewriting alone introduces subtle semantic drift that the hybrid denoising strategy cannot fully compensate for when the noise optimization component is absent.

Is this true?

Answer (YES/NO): YES